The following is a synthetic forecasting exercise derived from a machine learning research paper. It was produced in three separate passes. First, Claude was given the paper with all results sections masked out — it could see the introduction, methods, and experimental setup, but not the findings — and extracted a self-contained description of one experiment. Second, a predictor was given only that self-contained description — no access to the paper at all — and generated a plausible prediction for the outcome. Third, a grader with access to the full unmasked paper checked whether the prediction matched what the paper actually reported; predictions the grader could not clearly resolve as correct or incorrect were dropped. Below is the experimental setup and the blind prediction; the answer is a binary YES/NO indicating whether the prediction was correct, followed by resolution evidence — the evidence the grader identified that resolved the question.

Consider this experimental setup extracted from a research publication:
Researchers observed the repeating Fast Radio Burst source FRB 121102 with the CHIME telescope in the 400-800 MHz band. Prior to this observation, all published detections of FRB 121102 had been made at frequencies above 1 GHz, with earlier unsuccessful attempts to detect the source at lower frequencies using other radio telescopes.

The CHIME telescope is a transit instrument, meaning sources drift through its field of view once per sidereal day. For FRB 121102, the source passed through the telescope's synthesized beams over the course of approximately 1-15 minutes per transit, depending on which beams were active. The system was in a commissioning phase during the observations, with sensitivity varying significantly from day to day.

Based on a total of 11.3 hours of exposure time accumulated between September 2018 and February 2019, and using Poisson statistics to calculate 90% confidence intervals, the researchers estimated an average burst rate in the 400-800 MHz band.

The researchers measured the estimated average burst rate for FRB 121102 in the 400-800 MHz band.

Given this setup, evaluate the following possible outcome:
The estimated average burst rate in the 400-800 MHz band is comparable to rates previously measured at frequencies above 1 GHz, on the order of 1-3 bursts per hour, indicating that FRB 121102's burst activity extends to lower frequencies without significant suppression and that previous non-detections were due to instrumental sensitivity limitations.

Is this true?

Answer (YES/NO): NO